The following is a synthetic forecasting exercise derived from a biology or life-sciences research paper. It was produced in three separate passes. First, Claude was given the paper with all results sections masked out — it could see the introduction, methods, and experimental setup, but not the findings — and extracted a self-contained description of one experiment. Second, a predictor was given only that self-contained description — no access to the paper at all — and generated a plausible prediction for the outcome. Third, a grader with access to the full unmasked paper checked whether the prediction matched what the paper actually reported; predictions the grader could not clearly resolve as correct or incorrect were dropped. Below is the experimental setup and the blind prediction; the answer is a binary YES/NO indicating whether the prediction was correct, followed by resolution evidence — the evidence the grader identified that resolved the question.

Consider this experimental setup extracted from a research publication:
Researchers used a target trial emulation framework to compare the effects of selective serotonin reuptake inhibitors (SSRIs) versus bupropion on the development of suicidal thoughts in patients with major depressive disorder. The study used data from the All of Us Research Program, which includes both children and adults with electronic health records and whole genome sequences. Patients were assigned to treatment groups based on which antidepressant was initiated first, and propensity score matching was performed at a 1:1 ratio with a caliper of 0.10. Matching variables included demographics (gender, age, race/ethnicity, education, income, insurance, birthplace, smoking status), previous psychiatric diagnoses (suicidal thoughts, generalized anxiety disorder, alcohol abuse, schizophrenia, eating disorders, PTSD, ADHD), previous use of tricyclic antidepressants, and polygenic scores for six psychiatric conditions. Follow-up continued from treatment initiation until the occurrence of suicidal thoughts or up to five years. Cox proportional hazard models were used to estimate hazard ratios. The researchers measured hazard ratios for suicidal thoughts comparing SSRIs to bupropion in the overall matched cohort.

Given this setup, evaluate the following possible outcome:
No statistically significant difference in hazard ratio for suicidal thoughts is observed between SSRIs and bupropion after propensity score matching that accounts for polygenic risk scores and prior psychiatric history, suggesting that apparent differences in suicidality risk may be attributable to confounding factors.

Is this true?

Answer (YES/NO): NO